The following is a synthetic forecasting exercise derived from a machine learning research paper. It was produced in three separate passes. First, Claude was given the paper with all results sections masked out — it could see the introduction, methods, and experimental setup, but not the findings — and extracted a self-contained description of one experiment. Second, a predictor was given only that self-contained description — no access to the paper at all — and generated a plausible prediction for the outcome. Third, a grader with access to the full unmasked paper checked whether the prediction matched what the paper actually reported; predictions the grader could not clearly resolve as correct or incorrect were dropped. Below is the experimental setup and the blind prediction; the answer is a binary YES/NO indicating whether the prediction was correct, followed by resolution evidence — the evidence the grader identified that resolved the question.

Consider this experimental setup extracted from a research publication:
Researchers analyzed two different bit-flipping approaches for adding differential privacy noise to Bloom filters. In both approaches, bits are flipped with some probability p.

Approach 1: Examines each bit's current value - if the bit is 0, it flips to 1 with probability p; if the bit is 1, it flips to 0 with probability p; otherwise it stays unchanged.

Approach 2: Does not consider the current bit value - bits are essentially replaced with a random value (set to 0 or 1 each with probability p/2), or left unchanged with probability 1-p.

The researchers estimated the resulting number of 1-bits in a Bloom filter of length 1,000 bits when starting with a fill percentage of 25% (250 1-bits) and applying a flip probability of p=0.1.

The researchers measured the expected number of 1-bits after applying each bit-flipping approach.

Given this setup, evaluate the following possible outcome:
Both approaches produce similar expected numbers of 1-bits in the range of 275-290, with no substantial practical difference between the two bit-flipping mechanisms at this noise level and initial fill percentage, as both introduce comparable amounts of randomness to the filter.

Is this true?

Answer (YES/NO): NO